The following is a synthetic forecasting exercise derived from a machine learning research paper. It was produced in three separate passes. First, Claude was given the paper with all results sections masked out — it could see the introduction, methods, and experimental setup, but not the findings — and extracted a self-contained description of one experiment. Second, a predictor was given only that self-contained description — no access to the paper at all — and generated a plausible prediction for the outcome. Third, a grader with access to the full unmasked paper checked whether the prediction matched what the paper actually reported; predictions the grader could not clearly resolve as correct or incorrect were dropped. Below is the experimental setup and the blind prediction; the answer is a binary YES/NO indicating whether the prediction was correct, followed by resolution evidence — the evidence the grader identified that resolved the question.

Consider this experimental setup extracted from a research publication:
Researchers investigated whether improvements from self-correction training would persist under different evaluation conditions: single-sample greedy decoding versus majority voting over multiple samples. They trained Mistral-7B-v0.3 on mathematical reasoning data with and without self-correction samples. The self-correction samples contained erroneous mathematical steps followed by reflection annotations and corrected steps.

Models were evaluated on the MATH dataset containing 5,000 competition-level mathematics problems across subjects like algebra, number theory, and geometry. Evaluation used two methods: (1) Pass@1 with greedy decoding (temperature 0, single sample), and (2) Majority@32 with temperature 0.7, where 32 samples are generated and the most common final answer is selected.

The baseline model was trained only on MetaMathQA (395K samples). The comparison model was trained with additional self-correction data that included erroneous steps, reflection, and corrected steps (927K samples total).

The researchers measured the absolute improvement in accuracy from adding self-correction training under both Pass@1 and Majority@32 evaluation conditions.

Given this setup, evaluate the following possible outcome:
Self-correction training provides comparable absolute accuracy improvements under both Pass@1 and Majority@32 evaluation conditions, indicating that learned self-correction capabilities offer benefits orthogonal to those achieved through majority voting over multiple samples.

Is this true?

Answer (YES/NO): NO